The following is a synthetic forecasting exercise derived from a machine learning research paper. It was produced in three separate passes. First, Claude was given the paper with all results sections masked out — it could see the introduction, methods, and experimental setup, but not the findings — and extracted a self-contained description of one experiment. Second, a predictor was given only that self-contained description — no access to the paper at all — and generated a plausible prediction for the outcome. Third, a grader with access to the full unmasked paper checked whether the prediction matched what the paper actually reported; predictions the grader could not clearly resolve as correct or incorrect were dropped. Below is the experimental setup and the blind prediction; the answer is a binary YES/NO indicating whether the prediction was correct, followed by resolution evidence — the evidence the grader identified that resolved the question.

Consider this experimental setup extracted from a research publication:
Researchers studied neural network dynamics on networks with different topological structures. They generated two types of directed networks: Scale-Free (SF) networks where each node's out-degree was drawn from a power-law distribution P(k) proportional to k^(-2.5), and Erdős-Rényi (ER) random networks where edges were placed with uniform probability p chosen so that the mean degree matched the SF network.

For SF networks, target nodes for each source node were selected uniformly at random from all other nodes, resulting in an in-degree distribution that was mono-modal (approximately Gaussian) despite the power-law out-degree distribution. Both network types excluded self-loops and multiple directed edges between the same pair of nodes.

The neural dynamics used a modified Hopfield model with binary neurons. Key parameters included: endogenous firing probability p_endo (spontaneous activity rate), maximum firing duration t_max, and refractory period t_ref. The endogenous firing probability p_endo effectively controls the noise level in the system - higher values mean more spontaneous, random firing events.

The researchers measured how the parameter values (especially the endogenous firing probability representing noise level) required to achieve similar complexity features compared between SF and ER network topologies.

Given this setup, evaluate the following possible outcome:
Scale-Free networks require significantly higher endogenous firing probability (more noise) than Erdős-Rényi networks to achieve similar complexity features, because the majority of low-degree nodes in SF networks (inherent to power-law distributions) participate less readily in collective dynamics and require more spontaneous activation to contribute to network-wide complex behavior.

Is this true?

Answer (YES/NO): NO